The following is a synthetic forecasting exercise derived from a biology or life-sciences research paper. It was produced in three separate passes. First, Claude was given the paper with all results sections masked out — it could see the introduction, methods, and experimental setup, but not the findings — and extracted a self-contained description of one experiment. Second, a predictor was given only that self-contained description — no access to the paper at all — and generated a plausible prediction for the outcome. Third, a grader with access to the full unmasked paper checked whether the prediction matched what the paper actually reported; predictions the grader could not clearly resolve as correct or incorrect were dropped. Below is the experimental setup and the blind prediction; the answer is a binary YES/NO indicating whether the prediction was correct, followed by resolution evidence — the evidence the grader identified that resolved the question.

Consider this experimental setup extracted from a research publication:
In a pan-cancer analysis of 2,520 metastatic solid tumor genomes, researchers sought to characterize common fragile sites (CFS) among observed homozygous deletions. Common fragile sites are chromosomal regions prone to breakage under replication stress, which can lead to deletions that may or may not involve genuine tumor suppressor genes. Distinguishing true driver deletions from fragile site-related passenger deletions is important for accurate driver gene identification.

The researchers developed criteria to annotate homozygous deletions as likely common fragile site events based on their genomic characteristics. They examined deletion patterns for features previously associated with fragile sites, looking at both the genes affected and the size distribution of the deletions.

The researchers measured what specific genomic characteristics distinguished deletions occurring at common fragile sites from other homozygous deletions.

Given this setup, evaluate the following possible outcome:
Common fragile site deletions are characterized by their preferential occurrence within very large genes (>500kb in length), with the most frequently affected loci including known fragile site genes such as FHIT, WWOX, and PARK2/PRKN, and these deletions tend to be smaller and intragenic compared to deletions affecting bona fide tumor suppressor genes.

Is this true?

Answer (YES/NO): YES